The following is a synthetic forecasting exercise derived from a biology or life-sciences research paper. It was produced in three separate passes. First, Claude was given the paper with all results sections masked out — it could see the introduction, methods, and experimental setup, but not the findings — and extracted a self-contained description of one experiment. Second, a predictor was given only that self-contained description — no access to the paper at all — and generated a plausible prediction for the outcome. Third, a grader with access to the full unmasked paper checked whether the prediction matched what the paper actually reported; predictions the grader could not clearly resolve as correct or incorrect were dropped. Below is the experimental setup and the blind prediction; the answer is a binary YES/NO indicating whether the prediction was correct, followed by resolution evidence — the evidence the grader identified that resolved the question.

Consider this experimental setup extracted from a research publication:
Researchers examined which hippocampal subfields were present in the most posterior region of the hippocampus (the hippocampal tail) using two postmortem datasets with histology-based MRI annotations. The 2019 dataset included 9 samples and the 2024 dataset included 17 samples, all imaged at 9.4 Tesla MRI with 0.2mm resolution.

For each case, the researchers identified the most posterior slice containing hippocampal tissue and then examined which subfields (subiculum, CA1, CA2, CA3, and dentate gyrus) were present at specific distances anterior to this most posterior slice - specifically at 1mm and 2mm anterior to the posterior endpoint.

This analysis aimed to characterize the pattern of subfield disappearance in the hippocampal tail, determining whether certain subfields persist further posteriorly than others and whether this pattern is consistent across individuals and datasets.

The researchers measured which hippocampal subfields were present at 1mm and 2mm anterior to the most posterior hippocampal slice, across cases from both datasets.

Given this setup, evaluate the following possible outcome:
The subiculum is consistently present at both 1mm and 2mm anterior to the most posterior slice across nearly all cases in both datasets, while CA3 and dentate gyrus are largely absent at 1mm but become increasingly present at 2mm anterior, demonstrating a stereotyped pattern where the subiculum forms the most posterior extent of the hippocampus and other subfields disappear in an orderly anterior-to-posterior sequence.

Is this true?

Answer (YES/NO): NO